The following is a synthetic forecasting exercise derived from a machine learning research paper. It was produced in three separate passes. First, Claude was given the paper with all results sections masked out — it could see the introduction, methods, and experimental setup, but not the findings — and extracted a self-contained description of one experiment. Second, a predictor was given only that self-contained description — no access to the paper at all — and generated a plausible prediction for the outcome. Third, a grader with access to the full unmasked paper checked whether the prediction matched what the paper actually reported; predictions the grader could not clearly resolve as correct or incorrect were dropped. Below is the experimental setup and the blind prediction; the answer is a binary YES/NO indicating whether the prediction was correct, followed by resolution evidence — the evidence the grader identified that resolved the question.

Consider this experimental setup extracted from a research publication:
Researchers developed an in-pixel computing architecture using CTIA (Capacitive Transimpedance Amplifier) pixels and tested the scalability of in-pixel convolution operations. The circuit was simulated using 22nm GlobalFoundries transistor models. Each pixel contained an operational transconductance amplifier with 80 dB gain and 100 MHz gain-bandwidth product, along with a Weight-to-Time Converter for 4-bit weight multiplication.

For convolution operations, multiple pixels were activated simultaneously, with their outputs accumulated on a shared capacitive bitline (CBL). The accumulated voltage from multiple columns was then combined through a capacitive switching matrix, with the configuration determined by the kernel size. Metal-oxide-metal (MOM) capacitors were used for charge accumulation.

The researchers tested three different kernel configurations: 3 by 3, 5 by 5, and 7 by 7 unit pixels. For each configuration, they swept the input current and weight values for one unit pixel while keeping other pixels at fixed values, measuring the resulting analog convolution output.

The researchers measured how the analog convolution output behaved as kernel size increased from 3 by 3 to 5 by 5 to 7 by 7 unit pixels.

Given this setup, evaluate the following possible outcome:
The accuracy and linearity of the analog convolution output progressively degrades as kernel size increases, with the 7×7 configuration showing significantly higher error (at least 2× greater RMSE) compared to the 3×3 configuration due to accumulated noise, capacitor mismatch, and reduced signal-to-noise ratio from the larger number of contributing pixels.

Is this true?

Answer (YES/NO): NO